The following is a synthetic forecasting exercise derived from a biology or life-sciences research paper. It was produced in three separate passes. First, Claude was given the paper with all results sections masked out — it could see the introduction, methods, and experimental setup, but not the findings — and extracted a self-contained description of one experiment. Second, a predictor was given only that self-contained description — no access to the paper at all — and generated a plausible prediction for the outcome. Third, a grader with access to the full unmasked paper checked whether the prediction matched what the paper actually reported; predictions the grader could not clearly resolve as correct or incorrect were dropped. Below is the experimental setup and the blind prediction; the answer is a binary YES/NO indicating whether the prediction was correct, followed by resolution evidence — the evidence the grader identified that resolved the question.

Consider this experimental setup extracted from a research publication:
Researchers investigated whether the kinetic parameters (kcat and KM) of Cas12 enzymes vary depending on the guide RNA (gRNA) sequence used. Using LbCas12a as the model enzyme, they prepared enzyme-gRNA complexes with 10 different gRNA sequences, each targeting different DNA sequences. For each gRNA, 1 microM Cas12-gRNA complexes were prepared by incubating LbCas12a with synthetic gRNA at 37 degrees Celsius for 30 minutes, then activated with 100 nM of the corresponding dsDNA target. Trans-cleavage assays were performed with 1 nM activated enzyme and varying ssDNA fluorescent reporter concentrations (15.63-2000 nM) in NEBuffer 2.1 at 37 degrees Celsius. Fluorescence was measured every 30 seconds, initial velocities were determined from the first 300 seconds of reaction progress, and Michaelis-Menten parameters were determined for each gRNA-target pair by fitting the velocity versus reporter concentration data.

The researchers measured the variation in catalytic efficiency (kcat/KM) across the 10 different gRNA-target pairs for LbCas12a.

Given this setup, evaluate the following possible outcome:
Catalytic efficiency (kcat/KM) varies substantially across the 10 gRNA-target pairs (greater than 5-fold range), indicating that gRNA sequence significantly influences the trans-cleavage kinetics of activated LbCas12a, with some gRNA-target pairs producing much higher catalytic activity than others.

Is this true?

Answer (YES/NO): YES